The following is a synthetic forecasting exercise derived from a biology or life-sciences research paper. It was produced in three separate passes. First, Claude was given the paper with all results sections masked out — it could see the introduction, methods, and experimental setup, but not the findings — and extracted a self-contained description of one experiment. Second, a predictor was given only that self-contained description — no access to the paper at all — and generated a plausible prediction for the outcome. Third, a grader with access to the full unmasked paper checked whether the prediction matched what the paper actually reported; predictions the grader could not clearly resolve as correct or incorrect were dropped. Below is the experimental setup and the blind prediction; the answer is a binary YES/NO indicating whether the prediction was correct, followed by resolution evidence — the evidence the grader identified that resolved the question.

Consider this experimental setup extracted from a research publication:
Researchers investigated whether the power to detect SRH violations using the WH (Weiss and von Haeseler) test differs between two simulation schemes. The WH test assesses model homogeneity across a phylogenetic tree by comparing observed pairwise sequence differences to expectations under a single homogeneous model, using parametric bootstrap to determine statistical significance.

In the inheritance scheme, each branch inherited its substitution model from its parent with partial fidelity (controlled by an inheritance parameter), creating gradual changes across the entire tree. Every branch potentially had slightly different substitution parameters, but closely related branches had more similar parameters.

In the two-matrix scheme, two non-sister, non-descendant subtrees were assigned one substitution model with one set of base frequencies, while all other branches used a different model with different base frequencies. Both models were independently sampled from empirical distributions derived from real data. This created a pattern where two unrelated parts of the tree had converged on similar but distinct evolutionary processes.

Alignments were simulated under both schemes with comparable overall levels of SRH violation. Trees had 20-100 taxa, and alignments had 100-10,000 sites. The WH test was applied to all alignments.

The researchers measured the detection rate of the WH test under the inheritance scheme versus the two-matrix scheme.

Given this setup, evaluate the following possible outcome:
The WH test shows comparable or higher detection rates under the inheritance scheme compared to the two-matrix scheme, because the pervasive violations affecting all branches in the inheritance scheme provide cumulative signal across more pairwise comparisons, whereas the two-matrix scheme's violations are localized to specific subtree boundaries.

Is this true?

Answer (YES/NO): YES